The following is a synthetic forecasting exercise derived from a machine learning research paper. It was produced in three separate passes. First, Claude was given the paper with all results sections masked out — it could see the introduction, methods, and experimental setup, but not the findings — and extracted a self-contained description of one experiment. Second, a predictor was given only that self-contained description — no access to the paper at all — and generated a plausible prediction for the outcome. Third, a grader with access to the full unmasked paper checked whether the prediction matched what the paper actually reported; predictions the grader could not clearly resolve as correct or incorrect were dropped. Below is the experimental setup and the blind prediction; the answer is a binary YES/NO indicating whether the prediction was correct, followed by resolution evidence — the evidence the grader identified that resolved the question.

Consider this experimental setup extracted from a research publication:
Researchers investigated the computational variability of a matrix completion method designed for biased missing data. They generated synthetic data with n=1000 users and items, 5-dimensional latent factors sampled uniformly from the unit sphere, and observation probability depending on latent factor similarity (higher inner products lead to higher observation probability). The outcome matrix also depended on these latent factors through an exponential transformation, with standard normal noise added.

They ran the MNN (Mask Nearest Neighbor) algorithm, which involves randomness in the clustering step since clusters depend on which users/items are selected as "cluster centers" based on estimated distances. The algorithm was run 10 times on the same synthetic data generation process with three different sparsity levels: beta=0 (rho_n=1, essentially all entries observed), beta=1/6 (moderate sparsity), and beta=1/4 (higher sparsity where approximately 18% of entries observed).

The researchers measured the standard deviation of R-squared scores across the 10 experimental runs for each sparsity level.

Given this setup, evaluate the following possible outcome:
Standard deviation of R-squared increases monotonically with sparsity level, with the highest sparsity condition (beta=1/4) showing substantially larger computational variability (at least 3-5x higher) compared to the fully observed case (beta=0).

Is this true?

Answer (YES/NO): NO